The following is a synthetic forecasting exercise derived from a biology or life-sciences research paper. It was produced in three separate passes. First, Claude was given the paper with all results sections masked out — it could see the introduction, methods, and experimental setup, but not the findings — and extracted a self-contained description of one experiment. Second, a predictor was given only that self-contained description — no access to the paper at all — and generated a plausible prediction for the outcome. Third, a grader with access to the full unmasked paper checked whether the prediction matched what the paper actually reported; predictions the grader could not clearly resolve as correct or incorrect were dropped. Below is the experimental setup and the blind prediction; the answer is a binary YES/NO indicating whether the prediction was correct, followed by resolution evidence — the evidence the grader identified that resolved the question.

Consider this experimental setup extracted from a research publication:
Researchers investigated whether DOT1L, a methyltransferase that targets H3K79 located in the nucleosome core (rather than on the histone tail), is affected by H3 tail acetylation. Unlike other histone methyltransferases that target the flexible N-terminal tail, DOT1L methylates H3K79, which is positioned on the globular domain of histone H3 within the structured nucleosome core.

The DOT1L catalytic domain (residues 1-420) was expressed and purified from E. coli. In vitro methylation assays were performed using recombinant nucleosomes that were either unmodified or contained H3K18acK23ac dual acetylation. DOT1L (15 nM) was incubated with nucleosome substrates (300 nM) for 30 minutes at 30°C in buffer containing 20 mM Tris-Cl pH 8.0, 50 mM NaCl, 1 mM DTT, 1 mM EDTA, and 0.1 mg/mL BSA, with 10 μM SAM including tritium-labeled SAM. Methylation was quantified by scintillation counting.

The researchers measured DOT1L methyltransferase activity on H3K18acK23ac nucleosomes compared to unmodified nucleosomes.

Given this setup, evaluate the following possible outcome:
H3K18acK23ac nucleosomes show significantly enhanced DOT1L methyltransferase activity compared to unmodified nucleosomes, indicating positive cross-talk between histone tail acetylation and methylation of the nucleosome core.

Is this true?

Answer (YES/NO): NO